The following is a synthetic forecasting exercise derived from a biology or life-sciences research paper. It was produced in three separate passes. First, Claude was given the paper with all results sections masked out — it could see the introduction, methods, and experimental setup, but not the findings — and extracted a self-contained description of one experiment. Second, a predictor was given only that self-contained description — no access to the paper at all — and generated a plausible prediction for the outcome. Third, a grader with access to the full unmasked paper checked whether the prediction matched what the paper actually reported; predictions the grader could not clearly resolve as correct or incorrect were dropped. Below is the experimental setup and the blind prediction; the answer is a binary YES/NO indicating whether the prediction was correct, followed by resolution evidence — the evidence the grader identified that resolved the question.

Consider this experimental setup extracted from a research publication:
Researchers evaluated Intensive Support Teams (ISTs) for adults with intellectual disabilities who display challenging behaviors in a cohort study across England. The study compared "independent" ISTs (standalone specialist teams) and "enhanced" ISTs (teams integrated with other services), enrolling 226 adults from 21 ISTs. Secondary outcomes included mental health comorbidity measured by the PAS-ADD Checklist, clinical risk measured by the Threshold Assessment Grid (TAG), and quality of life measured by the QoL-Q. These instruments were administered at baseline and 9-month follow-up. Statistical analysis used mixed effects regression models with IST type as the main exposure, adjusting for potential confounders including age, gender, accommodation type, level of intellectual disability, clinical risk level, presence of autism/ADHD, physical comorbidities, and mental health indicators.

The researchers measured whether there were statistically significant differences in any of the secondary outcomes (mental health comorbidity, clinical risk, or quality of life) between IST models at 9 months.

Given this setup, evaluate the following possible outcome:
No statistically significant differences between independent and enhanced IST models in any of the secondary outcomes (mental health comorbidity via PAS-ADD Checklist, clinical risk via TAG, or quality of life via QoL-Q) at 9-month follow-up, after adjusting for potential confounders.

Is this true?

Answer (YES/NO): YES